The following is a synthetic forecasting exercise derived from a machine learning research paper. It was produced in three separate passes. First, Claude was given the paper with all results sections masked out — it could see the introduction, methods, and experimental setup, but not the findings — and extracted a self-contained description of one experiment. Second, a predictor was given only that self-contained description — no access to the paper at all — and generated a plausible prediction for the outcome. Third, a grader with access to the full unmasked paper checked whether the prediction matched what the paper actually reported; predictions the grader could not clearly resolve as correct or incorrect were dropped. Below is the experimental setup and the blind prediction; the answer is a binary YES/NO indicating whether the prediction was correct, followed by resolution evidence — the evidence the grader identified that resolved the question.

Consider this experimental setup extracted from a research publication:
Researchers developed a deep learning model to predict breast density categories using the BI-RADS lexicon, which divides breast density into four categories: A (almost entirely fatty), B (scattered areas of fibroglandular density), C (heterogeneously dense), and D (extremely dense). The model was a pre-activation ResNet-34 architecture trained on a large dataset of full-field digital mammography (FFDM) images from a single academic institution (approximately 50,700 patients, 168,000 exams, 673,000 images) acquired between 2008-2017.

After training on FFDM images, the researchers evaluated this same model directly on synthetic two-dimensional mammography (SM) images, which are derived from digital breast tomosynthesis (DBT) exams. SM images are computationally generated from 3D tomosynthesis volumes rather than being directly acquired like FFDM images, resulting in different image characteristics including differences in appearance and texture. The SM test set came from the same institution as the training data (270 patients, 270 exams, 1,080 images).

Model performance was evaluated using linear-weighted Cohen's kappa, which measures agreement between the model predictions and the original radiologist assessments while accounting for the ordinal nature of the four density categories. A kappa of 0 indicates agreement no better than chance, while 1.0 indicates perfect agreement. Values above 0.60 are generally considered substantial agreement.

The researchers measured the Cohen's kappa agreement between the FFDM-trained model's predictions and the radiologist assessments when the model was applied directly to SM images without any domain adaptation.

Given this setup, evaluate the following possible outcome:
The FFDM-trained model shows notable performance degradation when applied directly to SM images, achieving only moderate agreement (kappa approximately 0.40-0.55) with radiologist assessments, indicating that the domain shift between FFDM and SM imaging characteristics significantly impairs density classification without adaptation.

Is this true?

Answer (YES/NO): NO